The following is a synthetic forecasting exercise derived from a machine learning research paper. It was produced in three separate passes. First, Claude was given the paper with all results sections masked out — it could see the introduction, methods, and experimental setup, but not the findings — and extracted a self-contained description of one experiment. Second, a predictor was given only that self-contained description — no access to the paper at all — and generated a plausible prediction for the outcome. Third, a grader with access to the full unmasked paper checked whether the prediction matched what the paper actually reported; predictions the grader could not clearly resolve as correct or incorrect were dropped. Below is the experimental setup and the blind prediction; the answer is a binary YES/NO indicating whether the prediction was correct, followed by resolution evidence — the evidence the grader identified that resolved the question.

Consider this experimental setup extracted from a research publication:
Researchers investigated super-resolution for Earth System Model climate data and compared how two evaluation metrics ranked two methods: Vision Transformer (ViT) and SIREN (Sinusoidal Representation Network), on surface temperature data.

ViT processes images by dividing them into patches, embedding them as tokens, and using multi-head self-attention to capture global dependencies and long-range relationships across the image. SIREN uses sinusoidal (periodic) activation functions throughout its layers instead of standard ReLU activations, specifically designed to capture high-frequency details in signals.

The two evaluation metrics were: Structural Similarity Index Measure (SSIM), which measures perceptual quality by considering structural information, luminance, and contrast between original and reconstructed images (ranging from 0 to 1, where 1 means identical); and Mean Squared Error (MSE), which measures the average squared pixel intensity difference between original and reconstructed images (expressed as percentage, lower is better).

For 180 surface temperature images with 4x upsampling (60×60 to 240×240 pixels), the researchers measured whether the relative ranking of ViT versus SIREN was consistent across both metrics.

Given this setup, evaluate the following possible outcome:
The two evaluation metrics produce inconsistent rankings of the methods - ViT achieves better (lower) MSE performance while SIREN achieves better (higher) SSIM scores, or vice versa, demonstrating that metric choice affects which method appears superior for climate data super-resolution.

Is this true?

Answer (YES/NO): YES